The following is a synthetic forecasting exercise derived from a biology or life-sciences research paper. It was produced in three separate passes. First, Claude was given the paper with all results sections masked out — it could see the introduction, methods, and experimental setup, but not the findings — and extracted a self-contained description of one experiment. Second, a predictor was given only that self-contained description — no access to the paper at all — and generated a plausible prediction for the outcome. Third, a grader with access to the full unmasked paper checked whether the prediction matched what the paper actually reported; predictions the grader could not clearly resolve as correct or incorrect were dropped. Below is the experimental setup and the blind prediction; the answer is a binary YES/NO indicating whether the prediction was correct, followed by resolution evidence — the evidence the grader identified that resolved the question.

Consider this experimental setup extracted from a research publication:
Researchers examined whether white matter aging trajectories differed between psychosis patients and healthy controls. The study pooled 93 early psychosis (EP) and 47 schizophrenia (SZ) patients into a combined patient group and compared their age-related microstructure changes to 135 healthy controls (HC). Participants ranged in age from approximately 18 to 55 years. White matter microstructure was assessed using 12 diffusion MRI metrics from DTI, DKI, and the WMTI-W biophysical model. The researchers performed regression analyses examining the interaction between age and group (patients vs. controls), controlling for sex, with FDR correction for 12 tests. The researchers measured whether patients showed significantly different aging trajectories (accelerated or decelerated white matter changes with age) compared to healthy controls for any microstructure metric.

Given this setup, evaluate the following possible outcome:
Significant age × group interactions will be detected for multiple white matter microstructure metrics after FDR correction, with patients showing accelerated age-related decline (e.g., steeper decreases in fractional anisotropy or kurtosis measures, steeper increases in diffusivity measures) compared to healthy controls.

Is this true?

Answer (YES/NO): NO